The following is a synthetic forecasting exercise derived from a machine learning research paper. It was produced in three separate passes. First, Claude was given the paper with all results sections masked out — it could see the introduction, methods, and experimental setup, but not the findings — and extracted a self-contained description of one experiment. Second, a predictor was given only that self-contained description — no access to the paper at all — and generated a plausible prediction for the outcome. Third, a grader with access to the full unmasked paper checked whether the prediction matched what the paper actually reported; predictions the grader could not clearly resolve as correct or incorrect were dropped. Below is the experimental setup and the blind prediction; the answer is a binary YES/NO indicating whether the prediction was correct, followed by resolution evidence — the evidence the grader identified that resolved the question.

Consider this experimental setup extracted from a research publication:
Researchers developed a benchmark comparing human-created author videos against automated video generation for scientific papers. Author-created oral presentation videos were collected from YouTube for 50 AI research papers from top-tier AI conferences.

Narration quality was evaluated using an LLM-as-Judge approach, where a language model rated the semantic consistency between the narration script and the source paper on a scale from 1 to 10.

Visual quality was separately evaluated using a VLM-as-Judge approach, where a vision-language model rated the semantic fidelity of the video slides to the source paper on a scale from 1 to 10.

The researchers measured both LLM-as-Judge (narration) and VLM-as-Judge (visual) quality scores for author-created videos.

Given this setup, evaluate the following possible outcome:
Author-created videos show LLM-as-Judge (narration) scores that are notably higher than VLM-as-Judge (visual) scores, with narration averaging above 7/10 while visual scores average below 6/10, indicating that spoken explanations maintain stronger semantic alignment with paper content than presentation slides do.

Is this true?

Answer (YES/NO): YES